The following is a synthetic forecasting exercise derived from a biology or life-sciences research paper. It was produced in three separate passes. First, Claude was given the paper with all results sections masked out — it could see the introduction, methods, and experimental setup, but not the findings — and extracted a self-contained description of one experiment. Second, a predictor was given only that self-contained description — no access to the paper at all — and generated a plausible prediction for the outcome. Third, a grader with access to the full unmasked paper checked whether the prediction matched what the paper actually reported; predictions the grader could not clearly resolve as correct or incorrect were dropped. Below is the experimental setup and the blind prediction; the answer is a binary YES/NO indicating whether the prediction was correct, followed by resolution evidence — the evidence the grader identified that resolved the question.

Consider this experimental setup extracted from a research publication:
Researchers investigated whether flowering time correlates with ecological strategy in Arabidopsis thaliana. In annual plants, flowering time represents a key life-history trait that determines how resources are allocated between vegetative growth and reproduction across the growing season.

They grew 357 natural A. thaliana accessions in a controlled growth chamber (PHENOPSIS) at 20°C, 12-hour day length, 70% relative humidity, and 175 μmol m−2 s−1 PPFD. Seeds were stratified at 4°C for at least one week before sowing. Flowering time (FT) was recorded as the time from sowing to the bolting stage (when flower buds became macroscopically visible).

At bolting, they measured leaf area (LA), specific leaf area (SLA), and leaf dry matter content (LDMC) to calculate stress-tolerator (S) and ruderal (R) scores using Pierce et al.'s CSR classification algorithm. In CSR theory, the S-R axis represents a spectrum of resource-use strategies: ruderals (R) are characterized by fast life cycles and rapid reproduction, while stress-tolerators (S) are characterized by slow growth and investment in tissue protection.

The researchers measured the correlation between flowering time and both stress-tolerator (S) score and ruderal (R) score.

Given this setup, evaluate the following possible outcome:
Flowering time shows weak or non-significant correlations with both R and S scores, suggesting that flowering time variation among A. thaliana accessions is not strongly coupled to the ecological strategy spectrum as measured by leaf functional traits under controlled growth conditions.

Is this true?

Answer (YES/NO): NO